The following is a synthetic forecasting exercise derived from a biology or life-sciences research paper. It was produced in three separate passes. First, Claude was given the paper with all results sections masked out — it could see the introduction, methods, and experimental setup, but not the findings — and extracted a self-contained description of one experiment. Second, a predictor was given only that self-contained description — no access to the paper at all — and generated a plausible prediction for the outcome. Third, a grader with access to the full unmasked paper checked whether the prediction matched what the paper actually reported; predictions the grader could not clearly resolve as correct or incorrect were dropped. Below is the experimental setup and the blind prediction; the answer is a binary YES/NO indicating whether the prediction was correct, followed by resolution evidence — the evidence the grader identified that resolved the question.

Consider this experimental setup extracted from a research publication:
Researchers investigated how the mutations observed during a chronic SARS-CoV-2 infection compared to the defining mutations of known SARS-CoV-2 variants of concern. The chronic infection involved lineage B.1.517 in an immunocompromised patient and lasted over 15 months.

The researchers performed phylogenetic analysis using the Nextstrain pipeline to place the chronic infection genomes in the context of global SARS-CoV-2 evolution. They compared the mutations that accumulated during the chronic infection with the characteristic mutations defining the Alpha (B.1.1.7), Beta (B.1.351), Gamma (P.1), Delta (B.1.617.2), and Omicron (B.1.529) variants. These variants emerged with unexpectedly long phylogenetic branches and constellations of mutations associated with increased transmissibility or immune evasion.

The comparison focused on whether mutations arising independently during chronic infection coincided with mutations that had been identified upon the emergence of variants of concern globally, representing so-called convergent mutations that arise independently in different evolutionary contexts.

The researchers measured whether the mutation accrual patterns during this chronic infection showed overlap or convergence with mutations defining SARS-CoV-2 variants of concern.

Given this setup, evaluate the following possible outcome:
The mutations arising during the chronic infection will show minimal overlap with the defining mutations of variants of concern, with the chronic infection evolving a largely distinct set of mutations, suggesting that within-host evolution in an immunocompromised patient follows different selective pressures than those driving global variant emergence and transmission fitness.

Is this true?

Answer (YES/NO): NO